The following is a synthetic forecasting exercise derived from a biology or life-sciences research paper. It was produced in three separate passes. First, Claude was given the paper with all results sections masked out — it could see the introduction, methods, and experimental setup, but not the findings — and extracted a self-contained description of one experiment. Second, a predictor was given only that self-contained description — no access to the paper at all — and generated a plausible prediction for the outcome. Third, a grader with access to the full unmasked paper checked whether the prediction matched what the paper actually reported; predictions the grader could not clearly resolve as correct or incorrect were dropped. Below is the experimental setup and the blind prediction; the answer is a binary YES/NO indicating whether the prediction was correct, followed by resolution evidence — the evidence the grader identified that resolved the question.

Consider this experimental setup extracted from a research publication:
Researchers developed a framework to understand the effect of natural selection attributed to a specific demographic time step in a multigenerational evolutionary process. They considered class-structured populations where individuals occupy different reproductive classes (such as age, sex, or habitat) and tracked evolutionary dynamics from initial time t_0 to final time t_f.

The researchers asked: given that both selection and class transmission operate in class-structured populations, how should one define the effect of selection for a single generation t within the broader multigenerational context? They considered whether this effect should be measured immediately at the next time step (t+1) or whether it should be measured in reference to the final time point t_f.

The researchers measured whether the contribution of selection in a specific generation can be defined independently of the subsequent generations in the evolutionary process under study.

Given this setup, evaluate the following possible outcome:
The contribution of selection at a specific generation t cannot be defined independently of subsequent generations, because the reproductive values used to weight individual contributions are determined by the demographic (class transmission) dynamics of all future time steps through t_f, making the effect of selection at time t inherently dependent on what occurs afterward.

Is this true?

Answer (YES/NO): YES